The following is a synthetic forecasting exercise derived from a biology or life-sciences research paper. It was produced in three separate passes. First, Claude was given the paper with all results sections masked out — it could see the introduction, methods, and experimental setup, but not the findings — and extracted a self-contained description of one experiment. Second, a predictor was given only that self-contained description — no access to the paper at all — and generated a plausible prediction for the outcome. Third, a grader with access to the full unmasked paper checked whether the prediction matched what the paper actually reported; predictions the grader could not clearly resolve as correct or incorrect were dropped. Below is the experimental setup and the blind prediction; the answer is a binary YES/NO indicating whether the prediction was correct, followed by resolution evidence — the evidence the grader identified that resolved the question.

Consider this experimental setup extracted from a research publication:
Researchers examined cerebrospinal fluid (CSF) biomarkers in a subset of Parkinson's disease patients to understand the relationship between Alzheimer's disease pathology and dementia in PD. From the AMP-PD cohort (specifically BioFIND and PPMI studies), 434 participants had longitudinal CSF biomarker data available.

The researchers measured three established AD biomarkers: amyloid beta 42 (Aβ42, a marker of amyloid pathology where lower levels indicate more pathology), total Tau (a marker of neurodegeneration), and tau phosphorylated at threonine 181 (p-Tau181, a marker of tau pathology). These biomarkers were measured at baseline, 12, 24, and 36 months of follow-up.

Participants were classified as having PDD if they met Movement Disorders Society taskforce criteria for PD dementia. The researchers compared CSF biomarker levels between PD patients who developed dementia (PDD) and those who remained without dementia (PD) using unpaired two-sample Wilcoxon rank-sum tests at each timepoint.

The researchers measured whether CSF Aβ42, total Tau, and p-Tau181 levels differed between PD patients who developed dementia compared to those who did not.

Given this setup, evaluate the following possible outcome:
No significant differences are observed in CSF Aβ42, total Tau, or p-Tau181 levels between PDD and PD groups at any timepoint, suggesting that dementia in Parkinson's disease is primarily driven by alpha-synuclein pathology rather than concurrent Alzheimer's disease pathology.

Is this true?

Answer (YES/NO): NO